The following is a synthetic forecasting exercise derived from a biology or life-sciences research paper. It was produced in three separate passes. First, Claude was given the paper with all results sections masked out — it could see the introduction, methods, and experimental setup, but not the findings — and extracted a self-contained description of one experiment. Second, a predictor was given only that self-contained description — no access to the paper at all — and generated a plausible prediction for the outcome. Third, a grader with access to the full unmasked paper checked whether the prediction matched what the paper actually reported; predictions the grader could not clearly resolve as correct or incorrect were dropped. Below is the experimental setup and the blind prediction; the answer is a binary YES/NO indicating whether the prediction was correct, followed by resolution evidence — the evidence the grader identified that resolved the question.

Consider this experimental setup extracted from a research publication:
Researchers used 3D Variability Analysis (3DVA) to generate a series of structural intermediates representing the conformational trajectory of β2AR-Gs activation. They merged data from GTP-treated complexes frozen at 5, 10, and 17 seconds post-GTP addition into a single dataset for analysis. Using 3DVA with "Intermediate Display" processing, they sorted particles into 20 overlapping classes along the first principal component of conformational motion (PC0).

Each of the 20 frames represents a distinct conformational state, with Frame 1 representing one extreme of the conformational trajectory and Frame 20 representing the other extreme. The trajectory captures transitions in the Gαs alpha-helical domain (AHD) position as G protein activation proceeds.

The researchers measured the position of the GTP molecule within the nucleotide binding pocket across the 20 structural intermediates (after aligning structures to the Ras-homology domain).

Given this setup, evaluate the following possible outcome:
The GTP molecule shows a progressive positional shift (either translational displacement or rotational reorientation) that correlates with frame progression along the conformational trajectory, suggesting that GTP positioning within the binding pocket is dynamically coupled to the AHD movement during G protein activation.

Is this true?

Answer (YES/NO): YES